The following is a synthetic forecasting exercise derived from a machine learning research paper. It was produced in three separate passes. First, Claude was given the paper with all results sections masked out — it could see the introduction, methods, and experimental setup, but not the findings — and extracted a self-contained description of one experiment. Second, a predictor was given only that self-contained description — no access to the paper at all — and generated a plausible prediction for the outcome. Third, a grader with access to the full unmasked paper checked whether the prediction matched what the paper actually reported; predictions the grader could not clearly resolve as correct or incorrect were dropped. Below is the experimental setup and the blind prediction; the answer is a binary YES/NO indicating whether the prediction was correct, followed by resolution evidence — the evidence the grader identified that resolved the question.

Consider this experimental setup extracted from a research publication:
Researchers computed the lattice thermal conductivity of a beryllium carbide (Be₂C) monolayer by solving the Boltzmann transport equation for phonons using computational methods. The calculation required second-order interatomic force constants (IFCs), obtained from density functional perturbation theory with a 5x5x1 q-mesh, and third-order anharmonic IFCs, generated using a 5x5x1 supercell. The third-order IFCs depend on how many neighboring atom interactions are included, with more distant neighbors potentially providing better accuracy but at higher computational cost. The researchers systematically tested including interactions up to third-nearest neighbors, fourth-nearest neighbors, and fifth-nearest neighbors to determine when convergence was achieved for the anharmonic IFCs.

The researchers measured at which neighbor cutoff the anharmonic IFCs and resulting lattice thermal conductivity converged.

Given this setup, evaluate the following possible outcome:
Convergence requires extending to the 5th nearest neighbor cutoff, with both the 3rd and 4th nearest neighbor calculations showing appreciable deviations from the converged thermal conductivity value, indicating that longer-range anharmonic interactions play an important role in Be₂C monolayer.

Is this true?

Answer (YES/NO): NO